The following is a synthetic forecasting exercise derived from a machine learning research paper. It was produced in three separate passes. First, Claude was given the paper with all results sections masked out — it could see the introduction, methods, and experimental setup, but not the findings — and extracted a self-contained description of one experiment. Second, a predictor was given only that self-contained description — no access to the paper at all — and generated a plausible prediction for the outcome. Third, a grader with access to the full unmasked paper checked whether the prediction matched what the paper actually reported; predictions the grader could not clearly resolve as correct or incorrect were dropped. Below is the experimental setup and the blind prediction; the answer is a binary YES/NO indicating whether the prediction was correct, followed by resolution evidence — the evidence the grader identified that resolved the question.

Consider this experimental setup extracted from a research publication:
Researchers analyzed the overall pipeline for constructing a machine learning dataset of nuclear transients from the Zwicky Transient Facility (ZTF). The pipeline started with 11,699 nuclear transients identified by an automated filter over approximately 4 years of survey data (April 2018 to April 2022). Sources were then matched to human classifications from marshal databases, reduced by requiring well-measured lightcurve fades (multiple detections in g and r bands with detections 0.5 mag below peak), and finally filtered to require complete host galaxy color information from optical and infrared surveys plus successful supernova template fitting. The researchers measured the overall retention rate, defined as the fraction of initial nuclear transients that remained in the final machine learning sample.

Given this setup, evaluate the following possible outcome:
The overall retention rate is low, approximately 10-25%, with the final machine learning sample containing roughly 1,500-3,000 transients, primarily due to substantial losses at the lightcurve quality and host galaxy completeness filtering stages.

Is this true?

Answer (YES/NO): NO